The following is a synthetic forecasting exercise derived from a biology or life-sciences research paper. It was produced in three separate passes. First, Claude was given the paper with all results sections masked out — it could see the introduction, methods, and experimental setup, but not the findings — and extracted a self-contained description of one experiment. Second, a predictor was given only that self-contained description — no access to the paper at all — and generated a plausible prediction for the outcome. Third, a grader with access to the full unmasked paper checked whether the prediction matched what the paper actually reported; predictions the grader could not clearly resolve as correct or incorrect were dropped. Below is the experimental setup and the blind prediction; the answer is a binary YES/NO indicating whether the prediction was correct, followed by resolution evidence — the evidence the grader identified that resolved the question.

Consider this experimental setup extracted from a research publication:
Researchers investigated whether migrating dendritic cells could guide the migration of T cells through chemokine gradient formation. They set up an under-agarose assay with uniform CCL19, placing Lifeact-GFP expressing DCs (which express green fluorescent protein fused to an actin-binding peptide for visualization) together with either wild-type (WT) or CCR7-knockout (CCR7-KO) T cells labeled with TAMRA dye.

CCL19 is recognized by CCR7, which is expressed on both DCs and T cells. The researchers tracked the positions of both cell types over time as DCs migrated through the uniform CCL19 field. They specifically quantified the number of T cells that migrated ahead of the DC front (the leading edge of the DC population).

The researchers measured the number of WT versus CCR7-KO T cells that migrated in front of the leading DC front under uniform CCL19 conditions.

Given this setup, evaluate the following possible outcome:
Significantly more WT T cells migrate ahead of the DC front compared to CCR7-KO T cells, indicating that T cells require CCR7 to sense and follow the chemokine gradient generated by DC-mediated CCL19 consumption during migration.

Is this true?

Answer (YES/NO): YES